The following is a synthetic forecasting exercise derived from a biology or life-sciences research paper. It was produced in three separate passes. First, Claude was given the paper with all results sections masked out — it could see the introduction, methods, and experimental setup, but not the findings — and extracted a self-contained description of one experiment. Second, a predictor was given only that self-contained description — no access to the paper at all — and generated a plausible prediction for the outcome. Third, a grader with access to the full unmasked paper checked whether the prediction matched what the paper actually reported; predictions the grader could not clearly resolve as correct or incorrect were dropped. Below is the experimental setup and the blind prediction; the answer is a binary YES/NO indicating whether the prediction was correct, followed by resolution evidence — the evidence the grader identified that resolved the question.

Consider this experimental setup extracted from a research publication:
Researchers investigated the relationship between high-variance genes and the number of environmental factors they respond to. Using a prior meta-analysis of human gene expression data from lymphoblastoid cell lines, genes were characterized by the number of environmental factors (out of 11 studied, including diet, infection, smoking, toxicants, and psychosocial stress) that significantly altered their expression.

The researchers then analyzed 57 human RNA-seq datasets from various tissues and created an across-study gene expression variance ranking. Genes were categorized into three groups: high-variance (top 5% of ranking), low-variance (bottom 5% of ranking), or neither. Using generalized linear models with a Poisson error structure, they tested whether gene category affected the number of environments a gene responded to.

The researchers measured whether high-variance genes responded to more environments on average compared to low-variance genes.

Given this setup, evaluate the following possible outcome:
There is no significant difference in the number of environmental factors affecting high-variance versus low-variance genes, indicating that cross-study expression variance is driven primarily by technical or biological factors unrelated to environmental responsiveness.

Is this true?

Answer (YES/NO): NO